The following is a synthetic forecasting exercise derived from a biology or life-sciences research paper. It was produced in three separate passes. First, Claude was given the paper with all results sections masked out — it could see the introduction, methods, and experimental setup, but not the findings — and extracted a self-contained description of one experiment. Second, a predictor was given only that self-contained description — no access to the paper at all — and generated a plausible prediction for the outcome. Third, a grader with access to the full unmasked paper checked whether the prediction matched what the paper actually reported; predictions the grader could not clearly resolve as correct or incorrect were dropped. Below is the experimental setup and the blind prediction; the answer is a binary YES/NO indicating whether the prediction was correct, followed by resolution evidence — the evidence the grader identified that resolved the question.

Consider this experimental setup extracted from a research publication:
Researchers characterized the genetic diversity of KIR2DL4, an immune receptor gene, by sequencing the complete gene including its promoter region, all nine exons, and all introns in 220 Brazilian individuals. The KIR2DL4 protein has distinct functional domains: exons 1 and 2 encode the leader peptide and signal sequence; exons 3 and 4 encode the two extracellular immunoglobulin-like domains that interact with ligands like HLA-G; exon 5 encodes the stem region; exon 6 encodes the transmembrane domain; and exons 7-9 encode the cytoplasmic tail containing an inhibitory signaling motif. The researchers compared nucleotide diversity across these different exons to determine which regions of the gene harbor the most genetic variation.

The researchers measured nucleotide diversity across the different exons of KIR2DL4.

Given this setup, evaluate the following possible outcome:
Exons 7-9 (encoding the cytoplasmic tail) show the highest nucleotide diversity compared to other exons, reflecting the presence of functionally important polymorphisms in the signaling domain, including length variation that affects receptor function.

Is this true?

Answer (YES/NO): NO